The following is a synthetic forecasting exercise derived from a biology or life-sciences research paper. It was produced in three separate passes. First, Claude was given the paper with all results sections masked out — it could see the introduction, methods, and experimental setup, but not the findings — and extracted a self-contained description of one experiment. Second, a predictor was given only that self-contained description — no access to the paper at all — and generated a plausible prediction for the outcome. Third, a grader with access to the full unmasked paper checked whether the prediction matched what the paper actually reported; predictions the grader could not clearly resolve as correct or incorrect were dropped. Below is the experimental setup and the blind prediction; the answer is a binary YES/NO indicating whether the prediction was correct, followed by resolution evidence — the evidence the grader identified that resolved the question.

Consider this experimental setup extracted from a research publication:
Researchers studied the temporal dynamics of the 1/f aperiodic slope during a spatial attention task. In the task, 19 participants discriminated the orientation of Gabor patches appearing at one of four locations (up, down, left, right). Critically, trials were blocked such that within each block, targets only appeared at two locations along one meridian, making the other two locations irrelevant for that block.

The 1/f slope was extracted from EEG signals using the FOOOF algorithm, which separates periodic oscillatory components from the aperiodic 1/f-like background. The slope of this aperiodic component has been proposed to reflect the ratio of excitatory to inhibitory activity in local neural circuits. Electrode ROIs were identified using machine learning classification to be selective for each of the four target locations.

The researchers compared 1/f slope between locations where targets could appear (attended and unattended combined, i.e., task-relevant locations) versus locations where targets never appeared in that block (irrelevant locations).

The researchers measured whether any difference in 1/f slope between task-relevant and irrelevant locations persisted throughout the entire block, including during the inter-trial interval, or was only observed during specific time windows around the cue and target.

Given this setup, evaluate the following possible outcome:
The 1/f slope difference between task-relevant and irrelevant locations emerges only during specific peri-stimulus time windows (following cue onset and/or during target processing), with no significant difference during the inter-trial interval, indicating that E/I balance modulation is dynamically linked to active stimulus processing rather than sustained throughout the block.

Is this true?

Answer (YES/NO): NO